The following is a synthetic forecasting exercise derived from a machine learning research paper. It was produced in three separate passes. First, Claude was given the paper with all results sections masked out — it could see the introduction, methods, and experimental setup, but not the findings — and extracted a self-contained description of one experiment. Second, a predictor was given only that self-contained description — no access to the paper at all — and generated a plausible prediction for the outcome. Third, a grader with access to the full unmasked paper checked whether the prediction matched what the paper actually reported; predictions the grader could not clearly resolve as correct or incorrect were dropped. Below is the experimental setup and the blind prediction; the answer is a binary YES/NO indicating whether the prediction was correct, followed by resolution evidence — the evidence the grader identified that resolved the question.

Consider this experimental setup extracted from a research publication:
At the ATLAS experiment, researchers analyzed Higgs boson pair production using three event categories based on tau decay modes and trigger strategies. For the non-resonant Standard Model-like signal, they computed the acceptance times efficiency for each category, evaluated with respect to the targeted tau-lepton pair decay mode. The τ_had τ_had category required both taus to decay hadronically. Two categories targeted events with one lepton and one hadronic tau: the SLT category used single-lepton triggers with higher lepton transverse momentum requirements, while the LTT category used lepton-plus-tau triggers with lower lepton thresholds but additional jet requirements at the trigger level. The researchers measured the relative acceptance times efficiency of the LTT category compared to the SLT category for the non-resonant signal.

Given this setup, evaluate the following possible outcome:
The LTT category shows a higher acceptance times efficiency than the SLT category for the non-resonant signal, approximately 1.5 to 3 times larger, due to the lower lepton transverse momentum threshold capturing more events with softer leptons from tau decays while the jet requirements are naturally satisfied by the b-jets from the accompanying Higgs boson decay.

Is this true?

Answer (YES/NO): NO